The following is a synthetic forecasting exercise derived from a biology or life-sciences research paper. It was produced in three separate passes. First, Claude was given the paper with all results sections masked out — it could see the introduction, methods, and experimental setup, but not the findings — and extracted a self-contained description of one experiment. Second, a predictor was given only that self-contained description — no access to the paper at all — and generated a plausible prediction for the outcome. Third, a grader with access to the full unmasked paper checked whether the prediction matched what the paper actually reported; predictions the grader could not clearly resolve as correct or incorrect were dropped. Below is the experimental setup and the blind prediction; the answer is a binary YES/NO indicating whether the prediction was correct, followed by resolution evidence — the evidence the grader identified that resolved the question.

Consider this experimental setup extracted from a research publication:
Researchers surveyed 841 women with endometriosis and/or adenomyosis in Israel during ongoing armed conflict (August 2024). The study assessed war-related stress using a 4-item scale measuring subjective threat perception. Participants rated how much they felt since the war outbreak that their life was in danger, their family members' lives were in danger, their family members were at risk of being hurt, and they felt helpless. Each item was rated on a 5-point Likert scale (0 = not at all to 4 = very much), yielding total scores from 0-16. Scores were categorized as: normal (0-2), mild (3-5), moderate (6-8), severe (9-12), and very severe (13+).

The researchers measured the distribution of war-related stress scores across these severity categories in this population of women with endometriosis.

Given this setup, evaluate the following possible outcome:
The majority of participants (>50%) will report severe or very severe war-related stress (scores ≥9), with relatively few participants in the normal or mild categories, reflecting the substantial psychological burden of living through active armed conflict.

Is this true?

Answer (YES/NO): YES